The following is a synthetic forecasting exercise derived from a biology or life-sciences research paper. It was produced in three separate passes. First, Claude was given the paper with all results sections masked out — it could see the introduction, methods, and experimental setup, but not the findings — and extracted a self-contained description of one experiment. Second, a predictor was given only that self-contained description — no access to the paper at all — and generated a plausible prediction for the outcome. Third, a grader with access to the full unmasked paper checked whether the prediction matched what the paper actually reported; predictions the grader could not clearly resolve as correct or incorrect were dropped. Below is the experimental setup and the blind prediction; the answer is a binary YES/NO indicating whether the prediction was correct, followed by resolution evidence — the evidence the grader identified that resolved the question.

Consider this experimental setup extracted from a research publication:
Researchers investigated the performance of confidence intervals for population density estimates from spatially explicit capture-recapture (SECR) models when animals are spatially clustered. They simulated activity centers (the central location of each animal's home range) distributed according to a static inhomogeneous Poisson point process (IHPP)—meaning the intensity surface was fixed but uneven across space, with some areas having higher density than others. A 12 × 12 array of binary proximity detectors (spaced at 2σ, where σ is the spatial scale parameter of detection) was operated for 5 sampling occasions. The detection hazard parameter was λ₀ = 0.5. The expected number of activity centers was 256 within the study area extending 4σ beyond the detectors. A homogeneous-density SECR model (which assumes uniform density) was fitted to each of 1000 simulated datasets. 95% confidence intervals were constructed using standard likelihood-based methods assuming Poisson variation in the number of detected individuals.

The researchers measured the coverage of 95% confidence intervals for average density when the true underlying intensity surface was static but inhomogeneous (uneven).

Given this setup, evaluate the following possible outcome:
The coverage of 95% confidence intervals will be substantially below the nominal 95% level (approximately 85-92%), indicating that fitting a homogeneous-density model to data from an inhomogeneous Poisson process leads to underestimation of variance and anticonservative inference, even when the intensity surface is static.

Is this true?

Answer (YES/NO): NO